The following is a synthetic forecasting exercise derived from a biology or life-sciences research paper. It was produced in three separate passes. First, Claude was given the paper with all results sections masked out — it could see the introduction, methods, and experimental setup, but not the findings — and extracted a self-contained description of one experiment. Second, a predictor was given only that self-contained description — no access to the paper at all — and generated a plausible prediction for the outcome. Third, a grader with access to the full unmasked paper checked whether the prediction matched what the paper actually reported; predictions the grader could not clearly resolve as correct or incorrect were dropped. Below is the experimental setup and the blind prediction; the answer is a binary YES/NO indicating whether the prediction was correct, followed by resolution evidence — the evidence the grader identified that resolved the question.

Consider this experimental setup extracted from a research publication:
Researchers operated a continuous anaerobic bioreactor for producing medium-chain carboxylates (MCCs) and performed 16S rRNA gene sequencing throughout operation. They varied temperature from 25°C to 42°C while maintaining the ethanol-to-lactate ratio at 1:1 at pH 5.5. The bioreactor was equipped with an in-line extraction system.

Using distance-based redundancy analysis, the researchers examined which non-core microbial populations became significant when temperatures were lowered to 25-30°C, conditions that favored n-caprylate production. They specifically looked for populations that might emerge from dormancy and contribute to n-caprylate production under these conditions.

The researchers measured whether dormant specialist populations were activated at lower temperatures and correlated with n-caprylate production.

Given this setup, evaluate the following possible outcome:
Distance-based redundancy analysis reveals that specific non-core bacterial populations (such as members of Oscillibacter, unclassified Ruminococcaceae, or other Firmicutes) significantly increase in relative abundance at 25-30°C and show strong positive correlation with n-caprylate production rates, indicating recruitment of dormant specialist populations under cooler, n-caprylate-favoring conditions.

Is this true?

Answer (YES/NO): YES